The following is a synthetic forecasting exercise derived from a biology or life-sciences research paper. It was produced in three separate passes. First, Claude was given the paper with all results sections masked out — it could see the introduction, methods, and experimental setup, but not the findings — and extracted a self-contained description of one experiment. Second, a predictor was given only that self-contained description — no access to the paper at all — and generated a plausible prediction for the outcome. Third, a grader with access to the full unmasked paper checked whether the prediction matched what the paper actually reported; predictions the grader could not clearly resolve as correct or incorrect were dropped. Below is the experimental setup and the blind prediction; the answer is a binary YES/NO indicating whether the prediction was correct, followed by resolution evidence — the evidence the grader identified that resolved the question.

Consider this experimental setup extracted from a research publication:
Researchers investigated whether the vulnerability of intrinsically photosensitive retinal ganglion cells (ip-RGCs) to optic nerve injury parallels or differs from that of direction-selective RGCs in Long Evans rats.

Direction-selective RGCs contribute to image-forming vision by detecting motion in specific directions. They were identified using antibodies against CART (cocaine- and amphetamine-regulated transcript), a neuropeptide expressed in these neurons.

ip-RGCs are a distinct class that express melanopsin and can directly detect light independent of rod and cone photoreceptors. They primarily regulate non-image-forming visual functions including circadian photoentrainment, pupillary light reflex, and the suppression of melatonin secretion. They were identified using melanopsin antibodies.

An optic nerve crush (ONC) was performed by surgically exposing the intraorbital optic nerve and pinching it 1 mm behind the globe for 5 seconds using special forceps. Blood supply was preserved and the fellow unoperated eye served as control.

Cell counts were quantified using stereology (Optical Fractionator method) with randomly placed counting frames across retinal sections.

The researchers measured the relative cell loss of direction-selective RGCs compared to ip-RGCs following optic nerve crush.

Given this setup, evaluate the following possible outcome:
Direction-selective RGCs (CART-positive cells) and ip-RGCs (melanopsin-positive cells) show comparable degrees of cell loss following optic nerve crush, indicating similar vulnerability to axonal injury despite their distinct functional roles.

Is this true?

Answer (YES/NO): NO